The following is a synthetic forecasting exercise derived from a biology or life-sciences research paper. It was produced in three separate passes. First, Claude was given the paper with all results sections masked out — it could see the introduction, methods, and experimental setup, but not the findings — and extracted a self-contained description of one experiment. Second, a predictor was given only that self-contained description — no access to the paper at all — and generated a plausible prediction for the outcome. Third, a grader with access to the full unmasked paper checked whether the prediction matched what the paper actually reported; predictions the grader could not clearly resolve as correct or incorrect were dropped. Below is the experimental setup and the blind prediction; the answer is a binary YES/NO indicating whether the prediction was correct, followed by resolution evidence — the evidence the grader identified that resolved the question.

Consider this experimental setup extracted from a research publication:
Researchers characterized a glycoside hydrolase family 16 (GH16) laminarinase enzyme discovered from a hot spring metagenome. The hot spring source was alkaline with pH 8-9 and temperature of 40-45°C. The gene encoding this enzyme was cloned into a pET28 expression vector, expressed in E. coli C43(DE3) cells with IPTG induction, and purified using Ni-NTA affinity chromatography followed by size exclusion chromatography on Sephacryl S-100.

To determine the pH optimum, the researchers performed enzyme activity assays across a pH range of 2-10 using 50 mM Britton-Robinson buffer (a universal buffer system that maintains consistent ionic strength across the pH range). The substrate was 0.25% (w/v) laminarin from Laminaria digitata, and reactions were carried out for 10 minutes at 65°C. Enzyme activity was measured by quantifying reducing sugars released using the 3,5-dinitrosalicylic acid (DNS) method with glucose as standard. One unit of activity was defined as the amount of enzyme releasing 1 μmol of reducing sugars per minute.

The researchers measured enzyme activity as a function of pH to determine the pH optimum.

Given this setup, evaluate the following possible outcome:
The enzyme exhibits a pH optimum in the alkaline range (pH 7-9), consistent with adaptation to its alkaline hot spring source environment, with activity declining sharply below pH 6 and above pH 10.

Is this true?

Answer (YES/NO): NO